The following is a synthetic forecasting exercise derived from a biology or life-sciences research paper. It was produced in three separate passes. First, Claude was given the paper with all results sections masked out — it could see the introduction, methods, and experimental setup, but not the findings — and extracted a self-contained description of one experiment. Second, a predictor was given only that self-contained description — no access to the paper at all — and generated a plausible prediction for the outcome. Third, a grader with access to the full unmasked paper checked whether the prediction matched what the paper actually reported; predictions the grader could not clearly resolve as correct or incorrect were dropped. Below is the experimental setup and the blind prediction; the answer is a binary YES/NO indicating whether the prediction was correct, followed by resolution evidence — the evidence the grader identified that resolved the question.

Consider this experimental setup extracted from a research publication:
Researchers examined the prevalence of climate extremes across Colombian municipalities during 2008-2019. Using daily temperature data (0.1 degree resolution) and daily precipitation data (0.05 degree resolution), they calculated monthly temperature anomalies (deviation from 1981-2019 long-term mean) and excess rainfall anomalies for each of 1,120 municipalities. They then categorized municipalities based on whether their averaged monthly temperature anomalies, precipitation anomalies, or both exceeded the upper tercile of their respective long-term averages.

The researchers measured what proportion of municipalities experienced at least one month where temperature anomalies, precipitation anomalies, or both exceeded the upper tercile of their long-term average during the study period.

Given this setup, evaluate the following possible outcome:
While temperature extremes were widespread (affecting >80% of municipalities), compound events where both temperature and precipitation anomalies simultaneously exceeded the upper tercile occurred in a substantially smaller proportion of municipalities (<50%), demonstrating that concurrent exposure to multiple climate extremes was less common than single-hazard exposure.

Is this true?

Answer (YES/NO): NO